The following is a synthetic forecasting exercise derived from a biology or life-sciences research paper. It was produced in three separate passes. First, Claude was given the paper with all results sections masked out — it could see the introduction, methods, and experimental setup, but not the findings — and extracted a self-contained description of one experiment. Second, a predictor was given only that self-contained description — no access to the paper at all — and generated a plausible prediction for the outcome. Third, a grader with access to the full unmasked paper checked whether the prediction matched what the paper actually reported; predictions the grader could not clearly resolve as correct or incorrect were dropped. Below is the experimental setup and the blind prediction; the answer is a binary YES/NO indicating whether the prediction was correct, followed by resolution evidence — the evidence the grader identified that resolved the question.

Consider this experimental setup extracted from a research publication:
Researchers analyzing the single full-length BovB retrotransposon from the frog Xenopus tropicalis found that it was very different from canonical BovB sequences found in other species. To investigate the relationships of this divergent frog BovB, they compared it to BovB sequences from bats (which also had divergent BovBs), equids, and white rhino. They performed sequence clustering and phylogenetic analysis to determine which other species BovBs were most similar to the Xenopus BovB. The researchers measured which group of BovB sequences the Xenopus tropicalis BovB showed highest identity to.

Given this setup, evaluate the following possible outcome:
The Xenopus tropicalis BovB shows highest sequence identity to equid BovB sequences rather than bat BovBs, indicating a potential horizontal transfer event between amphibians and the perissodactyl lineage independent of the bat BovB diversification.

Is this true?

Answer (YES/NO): NO